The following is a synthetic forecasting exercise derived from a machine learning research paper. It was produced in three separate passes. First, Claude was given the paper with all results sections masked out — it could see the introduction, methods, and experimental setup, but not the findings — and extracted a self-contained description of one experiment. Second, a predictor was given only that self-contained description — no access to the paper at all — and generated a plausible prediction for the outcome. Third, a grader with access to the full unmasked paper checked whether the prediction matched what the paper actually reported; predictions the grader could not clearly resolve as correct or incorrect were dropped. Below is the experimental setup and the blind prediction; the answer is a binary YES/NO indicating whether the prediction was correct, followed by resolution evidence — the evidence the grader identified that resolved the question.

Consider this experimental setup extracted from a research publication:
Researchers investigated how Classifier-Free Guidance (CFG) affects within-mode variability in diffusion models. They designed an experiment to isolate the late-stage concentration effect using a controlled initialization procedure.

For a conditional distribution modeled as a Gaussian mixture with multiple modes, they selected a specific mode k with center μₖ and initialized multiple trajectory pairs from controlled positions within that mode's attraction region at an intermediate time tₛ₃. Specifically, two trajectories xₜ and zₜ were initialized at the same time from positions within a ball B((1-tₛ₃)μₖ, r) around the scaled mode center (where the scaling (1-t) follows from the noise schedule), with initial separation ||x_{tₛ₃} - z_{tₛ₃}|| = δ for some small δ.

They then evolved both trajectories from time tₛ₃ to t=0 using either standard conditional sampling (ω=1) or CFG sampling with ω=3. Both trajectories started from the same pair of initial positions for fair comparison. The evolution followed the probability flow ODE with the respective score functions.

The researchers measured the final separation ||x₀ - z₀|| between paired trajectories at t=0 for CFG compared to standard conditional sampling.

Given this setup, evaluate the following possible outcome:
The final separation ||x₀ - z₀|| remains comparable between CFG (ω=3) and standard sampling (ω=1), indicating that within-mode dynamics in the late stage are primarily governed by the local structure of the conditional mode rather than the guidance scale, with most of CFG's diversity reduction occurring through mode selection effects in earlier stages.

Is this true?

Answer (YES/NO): NO